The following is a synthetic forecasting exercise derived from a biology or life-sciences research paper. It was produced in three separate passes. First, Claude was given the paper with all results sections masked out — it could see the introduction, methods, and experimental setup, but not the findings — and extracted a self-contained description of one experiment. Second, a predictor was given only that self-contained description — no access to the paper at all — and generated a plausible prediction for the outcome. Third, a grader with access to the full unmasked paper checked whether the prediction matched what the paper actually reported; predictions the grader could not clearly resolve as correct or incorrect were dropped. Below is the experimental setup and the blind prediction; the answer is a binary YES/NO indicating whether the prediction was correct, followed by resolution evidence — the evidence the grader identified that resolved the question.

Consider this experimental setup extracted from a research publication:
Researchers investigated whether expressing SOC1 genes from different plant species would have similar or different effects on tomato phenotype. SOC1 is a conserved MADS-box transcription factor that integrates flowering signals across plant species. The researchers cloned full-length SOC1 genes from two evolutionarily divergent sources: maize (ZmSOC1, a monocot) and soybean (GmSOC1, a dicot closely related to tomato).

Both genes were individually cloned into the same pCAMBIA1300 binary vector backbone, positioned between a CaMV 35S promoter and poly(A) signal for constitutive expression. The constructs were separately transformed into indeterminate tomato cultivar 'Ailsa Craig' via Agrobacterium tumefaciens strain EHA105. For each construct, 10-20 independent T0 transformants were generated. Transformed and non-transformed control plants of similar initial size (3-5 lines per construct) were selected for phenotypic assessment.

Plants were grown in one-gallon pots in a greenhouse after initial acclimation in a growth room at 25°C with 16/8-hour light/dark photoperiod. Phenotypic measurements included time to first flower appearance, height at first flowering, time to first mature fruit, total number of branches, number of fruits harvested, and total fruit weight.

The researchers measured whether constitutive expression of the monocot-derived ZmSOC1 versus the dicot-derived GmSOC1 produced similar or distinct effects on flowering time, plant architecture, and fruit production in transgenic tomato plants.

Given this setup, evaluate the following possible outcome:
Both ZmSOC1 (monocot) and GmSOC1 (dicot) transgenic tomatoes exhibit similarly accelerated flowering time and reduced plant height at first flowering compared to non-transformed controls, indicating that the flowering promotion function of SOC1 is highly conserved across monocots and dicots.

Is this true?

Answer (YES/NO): NO